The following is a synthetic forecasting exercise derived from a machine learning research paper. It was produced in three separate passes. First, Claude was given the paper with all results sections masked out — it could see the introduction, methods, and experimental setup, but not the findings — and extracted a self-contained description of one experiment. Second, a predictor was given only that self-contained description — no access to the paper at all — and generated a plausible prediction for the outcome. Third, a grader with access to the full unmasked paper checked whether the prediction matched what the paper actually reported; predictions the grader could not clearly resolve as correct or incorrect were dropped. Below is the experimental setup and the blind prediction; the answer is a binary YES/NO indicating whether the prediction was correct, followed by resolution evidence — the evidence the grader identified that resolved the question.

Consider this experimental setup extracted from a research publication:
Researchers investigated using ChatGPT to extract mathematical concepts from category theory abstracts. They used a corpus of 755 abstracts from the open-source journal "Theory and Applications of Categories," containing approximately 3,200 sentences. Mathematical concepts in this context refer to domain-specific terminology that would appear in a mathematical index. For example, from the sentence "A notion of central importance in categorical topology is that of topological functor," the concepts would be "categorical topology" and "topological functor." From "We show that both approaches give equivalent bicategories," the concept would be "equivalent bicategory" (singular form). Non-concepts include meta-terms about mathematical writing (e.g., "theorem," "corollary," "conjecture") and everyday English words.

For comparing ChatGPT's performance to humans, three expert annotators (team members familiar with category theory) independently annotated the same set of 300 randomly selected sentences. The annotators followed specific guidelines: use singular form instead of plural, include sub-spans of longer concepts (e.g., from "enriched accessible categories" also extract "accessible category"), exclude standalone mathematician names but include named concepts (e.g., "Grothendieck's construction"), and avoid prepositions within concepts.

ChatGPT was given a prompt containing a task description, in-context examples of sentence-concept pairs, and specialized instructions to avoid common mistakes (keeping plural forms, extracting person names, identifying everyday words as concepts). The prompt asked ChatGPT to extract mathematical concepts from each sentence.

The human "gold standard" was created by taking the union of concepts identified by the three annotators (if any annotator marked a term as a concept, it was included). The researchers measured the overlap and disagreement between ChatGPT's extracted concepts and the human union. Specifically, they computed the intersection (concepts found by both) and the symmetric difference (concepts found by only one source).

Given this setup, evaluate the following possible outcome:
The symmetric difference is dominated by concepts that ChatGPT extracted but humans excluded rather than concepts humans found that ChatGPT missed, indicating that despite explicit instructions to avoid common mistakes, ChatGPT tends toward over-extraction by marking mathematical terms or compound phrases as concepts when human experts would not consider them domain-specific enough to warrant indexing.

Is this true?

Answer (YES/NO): YES